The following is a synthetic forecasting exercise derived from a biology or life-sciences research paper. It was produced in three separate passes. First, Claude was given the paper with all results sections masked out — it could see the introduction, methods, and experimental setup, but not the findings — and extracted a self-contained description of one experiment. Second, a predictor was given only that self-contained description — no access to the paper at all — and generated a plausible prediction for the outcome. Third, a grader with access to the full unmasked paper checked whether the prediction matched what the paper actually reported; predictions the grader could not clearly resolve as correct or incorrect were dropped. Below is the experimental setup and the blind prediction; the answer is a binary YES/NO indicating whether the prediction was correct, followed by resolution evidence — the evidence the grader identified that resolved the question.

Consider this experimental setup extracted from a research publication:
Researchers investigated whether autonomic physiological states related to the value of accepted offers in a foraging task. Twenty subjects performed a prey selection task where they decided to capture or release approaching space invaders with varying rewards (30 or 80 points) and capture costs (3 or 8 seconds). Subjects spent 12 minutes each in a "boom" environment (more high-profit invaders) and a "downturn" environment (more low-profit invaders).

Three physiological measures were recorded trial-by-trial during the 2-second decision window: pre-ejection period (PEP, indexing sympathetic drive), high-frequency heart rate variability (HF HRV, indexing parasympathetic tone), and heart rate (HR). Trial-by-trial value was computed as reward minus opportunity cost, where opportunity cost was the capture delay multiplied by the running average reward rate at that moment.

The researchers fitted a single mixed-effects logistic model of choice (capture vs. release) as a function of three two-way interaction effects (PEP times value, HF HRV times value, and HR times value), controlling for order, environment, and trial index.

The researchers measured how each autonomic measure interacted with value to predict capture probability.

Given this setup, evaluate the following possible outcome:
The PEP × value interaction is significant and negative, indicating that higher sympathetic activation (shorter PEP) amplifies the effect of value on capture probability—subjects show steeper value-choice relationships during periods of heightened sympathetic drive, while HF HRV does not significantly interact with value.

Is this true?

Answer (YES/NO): NO